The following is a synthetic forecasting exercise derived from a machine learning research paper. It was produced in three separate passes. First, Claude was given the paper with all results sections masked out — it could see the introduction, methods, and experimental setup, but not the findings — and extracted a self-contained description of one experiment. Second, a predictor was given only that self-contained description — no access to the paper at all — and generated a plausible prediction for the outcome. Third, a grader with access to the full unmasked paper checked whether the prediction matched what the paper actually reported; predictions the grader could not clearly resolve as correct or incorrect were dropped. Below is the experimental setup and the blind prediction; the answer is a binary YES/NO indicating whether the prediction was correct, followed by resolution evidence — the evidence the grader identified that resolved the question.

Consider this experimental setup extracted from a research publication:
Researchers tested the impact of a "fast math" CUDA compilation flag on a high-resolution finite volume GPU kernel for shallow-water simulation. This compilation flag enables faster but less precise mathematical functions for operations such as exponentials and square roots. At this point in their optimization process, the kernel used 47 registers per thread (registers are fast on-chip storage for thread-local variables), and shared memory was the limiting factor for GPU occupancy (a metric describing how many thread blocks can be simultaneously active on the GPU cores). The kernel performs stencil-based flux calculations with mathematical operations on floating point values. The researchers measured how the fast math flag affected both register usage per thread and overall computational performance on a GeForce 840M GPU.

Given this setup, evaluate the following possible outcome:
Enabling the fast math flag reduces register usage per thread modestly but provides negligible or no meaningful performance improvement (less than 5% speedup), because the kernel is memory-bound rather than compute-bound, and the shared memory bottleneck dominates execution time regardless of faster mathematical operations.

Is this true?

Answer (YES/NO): NO